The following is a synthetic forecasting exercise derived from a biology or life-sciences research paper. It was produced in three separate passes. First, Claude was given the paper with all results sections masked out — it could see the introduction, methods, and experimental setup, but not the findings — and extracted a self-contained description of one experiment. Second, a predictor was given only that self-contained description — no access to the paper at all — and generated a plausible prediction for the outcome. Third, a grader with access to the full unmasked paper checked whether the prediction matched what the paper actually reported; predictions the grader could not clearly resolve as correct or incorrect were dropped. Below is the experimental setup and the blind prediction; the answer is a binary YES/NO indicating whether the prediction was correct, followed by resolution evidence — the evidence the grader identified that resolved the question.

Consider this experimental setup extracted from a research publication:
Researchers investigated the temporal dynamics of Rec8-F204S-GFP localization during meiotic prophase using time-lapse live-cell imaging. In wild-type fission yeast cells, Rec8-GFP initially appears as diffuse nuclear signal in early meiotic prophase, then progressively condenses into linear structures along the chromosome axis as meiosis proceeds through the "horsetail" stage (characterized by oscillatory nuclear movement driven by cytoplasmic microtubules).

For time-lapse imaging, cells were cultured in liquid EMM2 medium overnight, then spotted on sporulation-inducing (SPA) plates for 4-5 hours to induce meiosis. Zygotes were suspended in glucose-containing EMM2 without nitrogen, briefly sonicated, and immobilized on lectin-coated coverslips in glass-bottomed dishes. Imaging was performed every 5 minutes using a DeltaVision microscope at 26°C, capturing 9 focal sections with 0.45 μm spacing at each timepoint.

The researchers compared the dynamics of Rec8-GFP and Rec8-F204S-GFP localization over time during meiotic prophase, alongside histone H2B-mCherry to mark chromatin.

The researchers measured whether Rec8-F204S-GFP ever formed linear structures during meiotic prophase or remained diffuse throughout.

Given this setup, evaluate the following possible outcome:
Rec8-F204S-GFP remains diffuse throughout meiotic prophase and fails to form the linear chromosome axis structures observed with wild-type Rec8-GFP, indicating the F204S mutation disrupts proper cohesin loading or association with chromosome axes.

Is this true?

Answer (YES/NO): YES